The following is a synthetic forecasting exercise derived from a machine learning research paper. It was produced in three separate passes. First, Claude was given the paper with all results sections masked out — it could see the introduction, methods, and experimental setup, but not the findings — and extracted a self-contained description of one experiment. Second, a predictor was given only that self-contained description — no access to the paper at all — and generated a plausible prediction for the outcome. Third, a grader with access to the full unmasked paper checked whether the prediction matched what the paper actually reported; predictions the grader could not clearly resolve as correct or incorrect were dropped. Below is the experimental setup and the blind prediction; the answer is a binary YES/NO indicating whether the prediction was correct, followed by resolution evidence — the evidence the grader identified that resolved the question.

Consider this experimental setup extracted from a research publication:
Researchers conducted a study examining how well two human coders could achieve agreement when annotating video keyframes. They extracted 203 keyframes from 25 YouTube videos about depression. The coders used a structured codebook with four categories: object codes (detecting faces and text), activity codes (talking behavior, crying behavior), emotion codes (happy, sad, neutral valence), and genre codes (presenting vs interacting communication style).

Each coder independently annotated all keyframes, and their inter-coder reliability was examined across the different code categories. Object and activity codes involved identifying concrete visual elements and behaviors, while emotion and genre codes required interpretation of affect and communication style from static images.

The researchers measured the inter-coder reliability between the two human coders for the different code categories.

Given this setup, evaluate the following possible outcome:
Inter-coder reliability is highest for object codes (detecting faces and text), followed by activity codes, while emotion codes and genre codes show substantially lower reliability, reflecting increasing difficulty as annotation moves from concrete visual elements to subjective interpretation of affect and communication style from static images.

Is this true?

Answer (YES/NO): YES